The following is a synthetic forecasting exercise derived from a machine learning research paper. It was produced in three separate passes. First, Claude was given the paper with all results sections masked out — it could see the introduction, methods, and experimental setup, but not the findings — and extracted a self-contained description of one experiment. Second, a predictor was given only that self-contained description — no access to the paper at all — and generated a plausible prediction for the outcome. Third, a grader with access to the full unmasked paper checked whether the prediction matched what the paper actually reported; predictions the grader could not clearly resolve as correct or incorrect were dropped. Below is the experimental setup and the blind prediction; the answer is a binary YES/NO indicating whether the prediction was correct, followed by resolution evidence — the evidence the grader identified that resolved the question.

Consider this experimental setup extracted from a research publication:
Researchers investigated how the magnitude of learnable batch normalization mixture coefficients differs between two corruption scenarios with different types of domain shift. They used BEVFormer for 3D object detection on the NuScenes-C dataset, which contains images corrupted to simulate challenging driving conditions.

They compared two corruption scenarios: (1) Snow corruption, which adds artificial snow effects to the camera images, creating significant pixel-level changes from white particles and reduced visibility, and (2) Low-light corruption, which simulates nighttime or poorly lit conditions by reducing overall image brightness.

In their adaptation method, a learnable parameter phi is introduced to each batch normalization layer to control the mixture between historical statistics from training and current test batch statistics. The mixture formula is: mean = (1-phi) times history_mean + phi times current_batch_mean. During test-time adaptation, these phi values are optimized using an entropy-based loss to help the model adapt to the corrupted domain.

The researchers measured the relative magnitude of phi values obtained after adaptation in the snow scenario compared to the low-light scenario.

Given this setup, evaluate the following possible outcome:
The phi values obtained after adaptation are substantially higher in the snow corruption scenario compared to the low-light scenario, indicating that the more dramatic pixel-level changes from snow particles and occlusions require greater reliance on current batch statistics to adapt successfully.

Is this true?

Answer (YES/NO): NO